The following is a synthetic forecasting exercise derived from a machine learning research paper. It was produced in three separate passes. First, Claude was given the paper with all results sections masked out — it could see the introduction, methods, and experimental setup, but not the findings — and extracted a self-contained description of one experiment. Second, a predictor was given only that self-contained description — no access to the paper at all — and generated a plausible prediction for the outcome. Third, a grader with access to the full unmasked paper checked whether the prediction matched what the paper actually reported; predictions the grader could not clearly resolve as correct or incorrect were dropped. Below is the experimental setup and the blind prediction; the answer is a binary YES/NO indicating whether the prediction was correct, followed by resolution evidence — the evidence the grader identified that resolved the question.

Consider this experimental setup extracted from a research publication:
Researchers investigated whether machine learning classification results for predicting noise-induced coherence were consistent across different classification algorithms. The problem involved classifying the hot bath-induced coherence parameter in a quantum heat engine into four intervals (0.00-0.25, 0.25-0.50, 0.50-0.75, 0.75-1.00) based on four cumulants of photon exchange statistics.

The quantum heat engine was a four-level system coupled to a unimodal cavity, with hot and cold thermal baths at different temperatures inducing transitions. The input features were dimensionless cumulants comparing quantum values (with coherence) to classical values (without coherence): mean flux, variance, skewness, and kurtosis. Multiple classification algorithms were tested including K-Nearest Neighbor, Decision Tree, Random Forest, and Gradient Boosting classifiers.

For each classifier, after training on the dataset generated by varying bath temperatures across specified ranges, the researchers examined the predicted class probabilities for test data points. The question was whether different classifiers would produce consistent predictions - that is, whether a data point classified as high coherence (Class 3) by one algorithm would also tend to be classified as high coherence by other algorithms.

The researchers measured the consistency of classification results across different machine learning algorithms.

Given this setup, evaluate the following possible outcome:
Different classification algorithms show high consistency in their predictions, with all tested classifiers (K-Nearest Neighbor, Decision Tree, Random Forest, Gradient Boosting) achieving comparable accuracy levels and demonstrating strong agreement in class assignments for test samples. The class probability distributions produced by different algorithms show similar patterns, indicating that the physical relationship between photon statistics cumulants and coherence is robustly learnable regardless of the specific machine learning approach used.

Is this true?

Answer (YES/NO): NO